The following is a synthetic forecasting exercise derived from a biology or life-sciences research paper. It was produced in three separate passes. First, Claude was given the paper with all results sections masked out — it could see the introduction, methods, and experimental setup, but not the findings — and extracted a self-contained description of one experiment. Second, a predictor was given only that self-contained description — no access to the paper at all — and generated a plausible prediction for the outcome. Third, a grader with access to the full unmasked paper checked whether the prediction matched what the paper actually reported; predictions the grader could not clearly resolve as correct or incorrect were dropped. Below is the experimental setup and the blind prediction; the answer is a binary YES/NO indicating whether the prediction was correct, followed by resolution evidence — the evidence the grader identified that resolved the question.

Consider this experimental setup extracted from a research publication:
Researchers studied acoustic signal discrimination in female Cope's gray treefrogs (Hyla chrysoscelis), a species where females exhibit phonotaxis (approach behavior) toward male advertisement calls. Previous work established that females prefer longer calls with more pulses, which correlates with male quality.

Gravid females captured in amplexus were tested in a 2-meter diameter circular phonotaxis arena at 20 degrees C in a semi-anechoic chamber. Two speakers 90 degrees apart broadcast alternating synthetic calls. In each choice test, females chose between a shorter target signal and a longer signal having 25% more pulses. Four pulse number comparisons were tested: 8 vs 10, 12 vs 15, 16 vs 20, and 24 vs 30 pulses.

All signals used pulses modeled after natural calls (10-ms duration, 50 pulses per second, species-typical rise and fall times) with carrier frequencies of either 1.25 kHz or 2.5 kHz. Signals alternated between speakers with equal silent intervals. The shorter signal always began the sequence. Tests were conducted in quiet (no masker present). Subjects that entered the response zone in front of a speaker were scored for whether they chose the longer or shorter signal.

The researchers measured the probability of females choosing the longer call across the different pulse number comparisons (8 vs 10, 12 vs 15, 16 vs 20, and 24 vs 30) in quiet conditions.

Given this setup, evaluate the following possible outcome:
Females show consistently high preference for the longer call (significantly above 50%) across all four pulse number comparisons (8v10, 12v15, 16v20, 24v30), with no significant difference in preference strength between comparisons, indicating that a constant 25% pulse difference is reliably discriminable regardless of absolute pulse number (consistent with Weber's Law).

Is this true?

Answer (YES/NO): NO